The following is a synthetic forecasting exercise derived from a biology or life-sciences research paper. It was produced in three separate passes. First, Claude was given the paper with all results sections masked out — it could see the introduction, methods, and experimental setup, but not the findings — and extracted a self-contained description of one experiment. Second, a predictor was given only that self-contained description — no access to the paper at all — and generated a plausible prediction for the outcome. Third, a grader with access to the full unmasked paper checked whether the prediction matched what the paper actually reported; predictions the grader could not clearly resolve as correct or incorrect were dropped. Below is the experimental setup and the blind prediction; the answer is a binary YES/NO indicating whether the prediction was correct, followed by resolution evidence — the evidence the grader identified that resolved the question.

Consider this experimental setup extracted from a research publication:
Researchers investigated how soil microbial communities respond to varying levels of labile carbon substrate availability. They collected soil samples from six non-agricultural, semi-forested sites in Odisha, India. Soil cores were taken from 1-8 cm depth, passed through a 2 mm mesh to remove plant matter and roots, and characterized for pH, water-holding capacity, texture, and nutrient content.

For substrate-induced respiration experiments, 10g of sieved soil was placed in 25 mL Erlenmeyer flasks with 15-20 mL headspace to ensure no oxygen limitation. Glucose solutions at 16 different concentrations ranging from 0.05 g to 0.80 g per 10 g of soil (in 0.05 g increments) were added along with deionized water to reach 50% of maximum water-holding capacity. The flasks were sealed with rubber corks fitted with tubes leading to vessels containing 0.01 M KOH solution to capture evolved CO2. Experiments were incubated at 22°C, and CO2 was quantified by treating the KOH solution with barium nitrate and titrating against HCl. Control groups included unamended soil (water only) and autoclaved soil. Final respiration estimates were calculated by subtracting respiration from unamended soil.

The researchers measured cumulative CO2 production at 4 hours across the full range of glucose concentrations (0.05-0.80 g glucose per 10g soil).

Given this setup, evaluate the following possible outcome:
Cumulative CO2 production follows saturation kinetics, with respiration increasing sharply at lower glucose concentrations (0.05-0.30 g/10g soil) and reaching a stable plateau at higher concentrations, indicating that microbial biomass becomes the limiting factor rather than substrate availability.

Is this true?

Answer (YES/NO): NO